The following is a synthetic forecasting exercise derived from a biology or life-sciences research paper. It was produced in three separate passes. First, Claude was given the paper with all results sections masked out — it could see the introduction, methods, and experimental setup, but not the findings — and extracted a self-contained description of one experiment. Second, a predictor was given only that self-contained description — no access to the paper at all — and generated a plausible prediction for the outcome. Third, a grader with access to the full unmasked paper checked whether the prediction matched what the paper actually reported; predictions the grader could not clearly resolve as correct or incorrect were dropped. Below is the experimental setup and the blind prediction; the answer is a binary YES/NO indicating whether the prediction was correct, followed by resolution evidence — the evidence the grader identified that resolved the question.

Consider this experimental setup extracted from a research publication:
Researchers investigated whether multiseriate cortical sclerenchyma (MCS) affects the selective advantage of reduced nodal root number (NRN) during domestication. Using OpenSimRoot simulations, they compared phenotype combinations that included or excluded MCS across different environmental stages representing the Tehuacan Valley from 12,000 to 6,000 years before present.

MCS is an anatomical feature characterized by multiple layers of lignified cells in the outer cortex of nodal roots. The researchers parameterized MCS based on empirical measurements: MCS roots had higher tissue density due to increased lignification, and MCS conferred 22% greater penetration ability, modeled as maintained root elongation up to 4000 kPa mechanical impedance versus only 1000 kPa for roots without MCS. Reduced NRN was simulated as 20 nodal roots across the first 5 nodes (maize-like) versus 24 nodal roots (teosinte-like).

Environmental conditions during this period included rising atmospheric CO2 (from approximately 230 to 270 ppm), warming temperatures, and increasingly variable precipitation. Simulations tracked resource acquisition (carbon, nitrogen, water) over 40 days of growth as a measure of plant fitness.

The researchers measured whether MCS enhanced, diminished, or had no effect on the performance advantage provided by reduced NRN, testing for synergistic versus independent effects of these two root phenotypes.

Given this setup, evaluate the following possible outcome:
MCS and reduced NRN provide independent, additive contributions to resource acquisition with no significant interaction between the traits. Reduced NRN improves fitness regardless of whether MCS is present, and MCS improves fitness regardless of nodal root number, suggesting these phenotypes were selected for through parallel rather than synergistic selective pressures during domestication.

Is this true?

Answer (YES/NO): NO